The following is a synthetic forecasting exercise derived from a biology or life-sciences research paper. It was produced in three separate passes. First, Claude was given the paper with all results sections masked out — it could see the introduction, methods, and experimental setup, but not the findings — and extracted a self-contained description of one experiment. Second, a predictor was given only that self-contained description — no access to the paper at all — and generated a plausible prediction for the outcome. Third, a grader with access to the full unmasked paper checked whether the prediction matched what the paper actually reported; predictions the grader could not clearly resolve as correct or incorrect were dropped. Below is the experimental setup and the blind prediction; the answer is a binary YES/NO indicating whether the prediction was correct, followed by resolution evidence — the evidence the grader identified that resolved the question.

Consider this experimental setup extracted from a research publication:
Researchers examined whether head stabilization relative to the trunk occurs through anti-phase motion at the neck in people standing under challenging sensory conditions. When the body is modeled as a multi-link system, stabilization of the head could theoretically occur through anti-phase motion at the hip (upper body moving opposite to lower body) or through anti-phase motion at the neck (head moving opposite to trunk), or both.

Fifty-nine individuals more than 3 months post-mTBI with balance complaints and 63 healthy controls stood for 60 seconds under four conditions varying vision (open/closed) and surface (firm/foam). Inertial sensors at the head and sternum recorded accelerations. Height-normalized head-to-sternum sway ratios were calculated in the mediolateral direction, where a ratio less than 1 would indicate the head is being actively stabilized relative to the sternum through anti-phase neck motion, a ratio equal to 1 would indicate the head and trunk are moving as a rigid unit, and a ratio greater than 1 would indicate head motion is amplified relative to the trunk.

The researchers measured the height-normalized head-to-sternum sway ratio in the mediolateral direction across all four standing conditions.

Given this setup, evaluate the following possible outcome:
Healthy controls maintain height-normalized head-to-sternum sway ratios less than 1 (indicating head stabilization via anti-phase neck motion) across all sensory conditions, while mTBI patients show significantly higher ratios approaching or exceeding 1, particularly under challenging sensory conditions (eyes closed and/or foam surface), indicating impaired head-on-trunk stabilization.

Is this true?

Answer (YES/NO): NO